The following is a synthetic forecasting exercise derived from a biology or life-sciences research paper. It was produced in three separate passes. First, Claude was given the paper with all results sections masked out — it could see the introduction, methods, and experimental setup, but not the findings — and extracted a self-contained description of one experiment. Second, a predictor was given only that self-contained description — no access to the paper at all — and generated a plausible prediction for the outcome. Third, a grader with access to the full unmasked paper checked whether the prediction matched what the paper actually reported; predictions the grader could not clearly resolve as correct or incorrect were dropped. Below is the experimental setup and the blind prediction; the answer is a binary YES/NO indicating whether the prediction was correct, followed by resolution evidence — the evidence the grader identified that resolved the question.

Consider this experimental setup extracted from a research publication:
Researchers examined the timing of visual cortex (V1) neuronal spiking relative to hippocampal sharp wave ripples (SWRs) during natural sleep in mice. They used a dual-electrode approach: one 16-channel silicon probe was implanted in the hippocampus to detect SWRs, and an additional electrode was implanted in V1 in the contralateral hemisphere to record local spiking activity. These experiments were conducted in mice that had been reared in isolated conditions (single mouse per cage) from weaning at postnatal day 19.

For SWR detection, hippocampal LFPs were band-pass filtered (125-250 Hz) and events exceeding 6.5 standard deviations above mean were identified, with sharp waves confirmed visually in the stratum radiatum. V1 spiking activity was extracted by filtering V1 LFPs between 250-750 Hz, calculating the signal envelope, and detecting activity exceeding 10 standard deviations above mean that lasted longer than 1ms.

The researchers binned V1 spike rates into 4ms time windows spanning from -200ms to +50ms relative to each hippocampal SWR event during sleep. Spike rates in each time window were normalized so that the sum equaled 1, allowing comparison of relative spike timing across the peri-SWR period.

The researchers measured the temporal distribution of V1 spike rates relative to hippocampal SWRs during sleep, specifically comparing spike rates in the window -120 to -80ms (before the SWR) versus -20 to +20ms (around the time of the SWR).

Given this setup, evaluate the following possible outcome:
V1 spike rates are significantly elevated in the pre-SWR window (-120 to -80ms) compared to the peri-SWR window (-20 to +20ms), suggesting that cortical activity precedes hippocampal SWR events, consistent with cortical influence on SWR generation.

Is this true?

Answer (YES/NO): YES